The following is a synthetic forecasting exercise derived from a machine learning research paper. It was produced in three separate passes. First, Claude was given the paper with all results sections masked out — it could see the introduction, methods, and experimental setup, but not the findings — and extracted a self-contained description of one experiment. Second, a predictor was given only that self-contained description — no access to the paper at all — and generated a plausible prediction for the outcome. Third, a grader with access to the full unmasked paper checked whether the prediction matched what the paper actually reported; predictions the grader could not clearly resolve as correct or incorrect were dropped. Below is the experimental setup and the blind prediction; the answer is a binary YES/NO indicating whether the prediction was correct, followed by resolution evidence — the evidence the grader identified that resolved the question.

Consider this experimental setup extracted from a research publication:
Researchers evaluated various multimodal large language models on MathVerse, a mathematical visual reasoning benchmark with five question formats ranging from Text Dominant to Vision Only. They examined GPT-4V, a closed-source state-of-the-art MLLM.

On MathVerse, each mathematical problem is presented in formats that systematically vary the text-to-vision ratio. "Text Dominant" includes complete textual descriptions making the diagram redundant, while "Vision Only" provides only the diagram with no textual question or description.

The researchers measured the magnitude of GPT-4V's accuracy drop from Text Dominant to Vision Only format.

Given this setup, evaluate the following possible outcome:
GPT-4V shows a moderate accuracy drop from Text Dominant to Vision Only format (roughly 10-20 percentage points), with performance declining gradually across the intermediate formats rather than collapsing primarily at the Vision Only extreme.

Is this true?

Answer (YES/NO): NO